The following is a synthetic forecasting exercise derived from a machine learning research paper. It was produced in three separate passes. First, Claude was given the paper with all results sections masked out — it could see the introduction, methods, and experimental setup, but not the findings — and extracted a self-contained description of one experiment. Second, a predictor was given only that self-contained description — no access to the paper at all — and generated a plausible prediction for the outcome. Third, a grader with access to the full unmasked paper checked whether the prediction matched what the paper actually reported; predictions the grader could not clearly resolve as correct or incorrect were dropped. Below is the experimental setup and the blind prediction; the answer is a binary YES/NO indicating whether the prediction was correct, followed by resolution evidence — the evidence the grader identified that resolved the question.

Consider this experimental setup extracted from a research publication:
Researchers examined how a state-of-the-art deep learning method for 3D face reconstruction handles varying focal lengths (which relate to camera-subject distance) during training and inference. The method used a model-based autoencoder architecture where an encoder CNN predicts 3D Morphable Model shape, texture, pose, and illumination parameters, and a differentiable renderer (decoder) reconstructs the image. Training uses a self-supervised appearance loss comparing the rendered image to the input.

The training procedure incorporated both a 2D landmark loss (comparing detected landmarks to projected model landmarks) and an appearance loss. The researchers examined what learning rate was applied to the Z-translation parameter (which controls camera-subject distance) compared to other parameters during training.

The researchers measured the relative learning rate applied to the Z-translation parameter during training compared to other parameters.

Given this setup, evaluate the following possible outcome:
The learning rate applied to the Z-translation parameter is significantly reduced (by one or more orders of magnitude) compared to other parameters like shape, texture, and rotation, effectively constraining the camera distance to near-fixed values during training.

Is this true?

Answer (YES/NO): YES